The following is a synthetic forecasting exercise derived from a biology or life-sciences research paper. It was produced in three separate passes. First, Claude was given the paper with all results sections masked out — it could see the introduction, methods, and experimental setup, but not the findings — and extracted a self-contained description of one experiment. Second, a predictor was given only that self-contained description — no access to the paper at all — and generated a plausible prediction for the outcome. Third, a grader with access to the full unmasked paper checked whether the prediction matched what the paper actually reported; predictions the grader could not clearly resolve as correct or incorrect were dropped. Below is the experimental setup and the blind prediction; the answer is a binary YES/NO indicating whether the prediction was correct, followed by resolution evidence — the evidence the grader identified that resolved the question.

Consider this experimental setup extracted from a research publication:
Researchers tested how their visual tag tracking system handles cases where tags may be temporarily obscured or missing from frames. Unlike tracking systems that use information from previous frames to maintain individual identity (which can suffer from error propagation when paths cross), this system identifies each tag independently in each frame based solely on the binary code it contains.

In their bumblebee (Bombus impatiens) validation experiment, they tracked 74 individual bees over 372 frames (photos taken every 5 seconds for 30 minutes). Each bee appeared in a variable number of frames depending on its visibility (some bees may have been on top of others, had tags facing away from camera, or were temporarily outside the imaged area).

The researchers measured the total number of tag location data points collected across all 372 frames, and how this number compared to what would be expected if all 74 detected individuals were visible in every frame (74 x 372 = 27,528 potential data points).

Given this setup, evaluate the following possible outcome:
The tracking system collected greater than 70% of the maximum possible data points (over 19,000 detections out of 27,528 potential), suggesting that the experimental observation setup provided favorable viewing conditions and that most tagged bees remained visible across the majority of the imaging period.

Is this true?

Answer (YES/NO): NO